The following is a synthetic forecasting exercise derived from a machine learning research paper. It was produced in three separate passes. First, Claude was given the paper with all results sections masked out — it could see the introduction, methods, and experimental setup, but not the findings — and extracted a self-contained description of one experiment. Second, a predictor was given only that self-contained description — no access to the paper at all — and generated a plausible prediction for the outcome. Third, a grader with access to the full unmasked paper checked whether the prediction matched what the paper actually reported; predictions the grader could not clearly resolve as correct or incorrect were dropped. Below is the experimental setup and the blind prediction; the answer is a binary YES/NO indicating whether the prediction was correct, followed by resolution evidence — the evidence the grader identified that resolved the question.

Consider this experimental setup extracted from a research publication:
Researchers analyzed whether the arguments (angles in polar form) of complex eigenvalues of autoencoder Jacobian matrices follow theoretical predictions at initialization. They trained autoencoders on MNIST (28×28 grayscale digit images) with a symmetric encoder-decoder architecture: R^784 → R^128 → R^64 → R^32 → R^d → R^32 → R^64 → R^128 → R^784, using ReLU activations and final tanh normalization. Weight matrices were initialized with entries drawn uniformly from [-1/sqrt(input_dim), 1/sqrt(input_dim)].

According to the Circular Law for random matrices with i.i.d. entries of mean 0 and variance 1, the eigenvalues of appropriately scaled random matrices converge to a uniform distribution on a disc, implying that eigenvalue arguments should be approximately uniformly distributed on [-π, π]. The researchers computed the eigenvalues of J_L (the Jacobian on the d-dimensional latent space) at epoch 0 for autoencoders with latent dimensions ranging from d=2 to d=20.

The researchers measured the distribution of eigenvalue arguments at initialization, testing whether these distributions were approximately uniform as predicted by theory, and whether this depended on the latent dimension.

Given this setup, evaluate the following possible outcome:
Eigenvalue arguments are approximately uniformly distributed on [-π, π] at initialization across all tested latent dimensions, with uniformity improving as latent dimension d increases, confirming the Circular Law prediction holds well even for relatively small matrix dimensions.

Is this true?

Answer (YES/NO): NO